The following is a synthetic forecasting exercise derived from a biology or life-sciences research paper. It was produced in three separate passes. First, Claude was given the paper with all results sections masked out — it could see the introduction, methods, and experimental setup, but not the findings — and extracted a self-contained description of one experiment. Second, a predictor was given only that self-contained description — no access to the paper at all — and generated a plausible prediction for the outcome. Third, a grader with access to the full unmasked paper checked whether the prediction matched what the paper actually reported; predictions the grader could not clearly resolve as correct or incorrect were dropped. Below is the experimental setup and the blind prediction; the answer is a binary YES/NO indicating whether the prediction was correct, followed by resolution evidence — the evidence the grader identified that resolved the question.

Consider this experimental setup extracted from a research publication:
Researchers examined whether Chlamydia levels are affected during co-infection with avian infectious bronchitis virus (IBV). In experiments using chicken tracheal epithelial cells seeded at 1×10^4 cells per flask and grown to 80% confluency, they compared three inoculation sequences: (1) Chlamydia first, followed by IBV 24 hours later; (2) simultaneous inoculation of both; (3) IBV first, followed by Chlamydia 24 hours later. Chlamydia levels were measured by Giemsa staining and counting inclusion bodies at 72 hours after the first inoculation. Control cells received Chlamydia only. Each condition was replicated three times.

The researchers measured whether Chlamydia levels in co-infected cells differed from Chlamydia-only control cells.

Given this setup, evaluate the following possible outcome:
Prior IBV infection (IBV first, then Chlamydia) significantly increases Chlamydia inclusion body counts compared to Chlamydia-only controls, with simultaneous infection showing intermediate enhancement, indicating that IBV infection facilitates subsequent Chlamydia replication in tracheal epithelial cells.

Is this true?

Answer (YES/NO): NO